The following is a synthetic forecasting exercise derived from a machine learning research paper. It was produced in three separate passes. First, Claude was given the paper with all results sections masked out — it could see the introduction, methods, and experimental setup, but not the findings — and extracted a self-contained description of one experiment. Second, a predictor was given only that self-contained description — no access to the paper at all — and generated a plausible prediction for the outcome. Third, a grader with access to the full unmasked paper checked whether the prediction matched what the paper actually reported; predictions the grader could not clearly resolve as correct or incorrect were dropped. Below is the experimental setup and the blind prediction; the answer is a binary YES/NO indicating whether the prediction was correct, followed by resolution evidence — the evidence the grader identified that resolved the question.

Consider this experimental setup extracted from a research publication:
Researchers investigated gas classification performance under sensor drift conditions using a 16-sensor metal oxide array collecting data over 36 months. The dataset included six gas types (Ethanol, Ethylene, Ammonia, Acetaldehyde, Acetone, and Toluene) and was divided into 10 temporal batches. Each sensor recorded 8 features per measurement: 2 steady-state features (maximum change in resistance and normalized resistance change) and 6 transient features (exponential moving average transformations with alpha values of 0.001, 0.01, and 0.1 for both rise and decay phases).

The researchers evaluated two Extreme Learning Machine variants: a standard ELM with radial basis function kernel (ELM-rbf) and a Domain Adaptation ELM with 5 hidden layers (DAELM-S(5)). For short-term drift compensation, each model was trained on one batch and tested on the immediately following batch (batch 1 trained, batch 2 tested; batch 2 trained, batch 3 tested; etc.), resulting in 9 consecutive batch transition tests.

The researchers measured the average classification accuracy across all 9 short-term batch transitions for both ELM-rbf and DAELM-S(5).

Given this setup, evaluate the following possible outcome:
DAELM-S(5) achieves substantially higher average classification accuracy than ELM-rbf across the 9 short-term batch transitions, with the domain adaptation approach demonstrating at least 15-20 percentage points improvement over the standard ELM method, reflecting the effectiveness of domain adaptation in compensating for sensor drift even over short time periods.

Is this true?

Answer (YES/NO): NO